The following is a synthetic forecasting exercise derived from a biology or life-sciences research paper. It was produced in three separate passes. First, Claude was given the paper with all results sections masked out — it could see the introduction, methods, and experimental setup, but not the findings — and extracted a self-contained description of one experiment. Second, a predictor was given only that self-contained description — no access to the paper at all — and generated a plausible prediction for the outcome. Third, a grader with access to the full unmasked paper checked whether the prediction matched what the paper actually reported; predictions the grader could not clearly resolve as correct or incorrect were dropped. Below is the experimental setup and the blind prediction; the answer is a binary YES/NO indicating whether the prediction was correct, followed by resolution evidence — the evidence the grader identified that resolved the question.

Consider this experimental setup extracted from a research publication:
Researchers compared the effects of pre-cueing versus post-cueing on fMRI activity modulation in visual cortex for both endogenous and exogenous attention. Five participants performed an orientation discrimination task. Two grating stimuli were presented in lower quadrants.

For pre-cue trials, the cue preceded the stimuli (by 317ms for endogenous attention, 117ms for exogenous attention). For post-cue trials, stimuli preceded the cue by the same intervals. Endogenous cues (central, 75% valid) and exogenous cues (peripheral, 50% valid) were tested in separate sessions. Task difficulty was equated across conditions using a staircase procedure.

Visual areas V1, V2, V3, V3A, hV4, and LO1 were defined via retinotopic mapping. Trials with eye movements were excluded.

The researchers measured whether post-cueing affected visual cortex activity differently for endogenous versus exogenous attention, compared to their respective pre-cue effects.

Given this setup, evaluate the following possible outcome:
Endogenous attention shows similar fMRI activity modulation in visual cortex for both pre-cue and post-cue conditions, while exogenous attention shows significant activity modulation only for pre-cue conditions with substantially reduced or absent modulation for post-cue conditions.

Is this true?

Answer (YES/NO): YES